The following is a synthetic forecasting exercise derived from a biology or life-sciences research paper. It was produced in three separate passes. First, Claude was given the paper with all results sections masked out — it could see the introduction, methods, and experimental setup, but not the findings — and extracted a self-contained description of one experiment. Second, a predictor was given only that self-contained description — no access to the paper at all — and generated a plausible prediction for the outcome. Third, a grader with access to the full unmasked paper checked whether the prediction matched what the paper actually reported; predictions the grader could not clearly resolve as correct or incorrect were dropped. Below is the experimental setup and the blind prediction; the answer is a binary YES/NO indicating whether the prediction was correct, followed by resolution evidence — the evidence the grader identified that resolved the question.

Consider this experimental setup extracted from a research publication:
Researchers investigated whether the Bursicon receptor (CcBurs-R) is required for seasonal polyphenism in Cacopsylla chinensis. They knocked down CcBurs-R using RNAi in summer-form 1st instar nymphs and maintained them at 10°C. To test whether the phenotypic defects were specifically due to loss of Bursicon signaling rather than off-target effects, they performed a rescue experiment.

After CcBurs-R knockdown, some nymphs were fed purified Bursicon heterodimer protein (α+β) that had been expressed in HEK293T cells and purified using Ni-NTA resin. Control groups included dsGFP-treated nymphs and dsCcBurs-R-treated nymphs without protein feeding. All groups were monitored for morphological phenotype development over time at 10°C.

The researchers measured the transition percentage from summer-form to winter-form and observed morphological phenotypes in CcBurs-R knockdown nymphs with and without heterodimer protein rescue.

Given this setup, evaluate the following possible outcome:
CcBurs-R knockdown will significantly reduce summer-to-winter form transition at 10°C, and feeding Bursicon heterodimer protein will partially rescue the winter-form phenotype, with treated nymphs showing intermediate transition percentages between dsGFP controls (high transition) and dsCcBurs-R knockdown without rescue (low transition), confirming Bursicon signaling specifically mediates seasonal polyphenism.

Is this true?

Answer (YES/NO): NO